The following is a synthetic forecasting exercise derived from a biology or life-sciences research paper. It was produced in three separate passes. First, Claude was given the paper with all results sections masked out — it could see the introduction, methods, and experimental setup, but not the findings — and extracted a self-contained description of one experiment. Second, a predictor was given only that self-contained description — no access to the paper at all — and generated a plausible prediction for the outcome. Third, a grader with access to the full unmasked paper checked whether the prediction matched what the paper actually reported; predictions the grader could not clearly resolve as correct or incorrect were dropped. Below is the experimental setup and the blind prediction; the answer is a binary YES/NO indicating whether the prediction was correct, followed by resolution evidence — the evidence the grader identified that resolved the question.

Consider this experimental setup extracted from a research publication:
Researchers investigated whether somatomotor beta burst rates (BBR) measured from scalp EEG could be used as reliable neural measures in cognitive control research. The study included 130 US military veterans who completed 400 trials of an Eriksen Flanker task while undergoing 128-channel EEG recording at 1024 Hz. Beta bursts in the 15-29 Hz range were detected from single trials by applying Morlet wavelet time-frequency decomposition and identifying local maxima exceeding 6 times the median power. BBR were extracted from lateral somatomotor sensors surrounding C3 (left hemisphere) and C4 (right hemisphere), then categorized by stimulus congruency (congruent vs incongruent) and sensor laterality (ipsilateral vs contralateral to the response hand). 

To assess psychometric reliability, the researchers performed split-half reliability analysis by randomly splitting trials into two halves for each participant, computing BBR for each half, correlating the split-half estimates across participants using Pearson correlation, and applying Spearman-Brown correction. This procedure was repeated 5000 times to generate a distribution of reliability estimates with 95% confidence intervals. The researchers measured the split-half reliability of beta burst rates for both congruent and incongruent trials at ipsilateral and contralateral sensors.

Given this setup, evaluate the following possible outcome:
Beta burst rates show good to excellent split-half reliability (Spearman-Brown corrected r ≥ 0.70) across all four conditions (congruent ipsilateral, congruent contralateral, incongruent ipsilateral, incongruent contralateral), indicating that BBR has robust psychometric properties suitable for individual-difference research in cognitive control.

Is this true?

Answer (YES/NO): YES